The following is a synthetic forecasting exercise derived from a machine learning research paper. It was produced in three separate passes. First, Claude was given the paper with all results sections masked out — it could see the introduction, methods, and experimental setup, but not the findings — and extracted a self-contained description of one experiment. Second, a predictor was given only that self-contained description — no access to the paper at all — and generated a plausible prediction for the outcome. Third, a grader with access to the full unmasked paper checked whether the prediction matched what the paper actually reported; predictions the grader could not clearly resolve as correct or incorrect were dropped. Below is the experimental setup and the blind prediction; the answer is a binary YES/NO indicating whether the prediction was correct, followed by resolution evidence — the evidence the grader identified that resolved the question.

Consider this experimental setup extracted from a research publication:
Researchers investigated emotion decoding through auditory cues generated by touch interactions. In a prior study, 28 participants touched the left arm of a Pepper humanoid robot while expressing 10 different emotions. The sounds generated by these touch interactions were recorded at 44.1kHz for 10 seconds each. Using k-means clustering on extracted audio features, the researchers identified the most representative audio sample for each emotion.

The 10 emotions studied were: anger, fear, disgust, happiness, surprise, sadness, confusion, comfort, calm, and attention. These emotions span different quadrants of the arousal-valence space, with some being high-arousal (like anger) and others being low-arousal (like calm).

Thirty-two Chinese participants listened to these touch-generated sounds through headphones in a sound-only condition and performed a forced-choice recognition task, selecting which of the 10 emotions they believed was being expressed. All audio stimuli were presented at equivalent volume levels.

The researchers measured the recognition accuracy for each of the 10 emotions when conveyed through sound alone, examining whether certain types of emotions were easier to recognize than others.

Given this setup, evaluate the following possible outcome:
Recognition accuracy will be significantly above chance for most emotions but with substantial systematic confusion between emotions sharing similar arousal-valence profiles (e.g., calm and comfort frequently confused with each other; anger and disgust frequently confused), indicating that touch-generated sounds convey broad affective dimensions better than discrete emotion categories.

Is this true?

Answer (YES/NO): NO